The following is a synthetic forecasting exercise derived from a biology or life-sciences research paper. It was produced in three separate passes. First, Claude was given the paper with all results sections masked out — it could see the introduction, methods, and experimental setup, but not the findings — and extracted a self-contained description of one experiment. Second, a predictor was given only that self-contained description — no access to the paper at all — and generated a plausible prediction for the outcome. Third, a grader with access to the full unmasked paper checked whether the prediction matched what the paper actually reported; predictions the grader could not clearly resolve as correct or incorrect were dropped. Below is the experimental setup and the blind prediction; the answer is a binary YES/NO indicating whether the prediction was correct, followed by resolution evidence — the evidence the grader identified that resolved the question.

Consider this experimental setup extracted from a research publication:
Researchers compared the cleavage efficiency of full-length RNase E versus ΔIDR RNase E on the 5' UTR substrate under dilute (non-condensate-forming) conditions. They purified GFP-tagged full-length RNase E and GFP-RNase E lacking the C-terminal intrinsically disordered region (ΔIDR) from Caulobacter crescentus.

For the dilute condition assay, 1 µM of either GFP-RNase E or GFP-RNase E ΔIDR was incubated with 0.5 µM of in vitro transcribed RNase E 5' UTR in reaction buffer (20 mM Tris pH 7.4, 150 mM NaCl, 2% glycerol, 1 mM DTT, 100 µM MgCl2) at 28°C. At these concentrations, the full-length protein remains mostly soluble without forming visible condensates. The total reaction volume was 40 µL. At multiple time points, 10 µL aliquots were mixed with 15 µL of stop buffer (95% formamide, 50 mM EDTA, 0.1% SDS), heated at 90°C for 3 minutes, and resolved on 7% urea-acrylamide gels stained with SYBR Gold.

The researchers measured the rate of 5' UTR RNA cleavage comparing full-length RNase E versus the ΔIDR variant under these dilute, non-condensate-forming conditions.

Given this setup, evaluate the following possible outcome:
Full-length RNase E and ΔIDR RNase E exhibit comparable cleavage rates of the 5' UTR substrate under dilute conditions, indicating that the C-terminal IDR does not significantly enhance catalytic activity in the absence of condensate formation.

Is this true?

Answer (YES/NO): NO